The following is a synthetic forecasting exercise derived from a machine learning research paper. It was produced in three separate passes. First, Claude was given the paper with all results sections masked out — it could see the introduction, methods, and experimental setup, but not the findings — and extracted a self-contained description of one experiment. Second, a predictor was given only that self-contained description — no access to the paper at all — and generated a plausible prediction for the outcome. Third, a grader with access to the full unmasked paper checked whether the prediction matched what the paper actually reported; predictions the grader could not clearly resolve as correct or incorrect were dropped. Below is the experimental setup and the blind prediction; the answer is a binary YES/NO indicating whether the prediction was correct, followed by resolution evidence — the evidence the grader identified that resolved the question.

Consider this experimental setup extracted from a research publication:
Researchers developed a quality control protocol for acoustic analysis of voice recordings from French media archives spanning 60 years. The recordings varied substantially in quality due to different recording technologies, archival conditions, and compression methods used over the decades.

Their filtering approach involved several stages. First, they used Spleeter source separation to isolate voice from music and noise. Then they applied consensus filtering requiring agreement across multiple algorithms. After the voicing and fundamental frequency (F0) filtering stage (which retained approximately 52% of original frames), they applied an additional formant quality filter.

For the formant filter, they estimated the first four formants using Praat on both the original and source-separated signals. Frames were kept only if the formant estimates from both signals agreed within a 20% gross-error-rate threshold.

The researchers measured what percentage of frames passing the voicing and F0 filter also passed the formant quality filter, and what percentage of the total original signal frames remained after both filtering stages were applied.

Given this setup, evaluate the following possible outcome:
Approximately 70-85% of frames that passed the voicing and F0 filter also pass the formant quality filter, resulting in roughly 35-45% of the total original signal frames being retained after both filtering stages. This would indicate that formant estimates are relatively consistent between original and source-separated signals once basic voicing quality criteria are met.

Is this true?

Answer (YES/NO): NO